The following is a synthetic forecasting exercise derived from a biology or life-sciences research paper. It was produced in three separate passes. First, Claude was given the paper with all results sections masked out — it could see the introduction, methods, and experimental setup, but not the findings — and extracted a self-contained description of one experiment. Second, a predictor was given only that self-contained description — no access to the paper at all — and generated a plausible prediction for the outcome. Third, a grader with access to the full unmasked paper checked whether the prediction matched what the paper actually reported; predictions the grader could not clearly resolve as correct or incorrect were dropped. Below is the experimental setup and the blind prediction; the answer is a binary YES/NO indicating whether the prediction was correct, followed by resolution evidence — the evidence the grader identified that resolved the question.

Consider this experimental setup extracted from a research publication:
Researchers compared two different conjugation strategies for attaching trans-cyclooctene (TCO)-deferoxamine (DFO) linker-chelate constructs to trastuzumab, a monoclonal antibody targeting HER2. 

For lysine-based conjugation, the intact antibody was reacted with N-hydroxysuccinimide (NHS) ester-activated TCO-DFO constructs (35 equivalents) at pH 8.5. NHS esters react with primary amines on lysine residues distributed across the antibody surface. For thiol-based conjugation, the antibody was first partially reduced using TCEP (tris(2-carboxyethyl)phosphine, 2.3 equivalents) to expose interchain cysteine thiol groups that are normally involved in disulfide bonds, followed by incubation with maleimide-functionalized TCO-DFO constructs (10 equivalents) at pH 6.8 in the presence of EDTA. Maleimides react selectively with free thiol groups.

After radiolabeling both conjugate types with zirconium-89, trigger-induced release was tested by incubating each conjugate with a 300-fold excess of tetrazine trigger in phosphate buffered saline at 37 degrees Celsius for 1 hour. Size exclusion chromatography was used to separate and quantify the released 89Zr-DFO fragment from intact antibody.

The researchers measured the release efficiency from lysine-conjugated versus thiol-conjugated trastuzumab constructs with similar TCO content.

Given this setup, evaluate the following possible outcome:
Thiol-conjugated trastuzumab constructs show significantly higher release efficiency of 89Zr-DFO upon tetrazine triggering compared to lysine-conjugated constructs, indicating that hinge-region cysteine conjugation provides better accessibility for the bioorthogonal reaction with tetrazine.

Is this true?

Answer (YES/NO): NO